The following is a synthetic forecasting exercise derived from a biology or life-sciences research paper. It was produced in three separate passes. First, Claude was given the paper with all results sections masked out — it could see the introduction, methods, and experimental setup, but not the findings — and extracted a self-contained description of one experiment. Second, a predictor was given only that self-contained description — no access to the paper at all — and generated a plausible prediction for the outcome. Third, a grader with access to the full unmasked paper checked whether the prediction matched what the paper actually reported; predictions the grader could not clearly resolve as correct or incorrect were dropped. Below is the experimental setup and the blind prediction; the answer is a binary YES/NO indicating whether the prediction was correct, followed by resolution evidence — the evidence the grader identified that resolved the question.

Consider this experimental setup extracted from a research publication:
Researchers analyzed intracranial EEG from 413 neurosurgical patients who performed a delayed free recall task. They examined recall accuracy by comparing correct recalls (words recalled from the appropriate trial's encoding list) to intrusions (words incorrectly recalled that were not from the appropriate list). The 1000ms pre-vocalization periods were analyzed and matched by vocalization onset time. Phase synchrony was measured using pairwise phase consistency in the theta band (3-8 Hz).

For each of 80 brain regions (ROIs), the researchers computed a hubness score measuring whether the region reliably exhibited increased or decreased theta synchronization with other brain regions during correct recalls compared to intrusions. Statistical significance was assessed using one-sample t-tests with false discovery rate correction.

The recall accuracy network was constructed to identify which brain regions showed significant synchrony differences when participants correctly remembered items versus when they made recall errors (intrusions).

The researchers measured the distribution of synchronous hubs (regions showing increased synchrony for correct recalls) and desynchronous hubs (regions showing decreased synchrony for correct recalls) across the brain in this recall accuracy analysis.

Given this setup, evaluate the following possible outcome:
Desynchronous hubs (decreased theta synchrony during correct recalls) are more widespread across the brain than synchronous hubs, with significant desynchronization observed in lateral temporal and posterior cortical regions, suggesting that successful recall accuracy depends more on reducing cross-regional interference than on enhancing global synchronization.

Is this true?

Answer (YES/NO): NO